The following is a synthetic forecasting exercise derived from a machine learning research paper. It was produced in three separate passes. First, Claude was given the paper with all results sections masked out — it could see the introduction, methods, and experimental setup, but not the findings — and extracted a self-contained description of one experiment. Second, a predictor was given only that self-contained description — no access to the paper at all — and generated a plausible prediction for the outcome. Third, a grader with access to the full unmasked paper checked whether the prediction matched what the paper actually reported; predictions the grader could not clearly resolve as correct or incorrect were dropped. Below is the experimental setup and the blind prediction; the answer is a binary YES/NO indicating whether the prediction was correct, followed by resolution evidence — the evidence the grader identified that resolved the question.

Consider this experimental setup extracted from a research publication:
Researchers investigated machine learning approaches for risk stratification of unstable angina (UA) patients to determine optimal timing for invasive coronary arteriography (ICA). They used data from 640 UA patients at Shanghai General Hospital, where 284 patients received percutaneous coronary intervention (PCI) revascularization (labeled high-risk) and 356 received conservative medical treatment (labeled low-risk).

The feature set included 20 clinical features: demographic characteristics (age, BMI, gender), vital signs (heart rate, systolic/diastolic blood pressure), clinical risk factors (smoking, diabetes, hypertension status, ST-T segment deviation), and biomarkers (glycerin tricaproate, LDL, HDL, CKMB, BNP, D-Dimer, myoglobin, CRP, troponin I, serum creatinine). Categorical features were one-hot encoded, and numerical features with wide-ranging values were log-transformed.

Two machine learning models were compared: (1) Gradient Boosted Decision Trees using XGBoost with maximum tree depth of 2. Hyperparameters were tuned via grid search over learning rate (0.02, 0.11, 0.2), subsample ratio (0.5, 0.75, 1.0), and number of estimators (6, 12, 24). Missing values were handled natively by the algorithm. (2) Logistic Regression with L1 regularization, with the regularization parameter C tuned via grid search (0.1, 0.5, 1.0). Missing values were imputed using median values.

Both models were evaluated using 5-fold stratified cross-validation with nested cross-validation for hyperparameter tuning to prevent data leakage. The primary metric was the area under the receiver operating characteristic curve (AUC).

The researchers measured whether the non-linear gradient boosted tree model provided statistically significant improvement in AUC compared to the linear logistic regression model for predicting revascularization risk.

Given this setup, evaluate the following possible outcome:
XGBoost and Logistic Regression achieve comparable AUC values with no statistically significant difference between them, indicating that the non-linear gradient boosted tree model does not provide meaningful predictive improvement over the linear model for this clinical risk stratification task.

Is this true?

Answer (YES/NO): YES